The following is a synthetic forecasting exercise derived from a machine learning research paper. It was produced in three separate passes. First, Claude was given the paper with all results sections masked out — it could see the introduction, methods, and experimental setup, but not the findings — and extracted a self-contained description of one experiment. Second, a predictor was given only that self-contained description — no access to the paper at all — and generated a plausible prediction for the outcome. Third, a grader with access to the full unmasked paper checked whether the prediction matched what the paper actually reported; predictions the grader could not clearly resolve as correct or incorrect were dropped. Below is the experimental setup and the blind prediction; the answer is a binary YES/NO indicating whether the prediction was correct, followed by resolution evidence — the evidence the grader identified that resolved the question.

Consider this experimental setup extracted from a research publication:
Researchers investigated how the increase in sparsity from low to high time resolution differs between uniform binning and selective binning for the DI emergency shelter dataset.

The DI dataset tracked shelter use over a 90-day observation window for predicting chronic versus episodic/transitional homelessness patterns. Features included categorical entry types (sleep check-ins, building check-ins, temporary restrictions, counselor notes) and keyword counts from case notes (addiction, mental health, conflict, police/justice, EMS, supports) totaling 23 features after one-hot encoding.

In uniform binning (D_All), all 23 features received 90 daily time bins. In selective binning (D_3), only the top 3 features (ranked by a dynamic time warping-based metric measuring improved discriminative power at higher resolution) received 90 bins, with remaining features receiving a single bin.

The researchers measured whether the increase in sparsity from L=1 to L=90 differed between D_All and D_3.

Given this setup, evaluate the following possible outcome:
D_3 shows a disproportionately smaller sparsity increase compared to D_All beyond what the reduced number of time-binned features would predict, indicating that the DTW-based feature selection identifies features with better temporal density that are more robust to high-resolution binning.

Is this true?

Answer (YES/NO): NO